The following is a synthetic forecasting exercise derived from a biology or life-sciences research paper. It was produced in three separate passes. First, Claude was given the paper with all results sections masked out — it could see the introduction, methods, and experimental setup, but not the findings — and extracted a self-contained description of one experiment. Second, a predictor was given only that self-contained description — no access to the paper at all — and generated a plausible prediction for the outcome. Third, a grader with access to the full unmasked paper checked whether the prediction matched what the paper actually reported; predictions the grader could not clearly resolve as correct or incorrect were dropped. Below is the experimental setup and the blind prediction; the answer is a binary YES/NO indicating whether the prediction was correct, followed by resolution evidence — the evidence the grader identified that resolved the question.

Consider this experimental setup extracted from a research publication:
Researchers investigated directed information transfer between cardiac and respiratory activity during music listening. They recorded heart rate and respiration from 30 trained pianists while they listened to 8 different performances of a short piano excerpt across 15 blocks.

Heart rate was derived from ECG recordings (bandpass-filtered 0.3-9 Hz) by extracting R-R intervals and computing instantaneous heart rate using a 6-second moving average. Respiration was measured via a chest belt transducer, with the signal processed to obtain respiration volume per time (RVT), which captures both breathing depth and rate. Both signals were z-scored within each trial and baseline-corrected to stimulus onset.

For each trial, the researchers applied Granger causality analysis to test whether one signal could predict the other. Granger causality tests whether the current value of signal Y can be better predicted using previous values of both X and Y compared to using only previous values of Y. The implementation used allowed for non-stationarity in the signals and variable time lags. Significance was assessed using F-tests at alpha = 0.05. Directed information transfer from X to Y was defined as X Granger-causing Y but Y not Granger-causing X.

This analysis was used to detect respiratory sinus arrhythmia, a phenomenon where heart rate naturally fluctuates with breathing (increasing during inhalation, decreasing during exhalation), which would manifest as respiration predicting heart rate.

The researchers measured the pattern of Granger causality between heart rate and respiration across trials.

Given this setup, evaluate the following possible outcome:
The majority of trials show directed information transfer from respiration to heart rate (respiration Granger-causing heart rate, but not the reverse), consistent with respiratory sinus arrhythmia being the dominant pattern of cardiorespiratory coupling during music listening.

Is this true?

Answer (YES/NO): NO